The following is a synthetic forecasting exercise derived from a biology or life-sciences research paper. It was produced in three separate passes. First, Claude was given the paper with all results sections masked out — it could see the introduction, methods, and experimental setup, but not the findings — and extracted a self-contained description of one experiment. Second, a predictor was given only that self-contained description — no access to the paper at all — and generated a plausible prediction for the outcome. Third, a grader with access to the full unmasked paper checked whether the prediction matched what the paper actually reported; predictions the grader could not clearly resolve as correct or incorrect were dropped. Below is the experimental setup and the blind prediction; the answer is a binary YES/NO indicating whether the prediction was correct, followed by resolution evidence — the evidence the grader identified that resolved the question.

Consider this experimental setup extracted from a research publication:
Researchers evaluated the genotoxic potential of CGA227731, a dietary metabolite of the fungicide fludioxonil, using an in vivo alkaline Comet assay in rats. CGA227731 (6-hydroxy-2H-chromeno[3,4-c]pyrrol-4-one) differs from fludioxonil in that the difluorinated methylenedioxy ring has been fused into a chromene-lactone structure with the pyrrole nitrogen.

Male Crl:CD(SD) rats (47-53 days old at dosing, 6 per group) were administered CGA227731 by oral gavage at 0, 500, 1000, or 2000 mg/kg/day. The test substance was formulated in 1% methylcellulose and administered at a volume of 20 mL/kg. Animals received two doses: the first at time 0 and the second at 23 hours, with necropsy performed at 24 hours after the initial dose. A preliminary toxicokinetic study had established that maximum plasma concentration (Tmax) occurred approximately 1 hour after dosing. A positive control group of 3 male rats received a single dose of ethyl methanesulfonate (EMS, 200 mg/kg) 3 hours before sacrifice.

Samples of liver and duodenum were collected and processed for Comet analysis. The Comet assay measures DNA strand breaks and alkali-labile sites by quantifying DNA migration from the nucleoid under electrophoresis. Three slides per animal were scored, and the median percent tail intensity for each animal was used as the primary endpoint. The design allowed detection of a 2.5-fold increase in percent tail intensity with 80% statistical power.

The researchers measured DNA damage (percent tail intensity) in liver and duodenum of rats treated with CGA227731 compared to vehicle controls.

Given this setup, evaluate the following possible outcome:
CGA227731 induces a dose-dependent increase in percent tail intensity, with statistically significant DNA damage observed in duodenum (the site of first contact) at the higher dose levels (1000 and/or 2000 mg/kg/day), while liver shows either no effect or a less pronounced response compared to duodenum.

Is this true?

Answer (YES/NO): NO